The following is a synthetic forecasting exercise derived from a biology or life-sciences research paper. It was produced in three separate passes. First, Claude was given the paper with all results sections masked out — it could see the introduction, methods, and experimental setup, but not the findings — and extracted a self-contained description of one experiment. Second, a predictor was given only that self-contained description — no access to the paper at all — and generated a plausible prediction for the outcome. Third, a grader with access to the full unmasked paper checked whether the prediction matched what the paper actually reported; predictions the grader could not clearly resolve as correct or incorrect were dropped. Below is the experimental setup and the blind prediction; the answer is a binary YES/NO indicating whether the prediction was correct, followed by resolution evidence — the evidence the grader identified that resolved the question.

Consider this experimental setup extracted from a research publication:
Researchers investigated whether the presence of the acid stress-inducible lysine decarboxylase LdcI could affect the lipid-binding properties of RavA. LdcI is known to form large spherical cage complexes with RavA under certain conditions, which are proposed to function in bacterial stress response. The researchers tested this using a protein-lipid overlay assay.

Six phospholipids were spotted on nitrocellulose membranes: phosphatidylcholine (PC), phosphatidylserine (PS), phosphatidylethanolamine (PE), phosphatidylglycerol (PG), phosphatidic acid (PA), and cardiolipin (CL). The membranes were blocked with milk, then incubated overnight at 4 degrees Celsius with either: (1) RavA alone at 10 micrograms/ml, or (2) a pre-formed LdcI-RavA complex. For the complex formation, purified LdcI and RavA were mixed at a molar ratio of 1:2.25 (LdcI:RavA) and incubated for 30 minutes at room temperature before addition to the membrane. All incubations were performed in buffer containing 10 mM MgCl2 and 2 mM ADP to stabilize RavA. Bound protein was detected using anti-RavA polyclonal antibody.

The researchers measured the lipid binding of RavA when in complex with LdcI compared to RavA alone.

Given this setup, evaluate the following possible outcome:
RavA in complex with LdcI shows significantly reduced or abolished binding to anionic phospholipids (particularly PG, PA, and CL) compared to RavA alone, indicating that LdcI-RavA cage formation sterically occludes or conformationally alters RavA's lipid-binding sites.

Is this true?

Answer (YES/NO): YES